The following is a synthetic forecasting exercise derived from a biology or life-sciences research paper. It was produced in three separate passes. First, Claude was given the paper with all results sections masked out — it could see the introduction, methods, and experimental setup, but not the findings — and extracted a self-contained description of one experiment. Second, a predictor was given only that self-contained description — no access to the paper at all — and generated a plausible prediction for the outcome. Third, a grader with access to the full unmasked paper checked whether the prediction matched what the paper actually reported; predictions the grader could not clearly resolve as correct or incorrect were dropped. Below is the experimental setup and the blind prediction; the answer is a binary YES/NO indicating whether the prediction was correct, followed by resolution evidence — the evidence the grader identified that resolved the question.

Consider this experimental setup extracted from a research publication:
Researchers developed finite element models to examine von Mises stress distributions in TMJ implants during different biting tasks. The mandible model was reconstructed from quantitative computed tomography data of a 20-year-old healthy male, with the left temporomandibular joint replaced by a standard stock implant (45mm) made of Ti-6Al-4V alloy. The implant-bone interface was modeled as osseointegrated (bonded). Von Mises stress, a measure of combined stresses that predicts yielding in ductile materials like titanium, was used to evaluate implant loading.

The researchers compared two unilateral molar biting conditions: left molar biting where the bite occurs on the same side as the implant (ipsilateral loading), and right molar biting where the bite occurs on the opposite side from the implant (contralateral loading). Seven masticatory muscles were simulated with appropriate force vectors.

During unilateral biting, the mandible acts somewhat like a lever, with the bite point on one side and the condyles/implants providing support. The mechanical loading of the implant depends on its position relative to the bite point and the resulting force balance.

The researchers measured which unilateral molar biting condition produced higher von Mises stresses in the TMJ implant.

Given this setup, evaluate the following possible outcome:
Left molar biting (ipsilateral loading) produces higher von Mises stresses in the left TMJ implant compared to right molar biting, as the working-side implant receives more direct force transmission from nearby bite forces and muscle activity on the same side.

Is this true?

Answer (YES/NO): NO